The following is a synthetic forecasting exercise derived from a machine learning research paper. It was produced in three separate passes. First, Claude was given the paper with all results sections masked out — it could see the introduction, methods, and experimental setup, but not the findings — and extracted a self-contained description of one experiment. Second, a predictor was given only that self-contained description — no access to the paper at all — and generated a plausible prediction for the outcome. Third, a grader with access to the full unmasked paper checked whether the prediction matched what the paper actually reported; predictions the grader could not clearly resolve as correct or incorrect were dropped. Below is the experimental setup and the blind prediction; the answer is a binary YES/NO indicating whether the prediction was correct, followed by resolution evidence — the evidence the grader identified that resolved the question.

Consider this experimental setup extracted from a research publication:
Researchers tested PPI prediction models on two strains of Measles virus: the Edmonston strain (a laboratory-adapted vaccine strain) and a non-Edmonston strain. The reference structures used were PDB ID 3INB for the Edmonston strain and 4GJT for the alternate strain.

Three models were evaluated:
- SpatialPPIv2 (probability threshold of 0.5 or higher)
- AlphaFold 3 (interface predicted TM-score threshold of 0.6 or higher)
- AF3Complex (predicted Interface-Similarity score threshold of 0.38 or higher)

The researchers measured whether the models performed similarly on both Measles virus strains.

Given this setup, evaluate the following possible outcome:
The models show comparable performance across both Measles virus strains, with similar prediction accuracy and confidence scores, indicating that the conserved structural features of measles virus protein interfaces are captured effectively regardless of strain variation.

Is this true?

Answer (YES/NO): NO